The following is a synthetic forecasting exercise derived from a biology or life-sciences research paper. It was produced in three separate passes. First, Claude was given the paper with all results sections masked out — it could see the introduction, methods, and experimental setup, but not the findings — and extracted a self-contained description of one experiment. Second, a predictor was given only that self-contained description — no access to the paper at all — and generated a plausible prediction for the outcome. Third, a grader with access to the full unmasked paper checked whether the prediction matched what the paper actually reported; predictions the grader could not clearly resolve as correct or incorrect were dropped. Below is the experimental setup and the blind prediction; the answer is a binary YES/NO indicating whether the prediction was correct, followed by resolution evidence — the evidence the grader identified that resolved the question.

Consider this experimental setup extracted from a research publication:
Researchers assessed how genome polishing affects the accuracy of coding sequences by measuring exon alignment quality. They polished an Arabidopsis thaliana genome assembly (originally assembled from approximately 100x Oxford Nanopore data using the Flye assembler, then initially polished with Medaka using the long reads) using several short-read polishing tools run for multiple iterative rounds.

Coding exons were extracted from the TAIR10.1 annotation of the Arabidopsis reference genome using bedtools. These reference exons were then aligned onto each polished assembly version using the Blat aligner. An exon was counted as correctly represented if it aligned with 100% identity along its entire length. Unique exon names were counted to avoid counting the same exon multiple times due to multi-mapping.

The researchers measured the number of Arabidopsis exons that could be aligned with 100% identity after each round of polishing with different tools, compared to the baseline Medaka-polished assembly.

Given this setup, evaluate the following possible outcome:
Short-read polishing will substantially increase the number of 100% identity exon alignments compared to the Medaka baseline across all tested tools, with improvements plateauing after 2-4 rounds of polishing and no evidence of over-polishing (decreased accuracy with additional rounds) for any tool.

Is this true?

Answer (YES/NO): NO